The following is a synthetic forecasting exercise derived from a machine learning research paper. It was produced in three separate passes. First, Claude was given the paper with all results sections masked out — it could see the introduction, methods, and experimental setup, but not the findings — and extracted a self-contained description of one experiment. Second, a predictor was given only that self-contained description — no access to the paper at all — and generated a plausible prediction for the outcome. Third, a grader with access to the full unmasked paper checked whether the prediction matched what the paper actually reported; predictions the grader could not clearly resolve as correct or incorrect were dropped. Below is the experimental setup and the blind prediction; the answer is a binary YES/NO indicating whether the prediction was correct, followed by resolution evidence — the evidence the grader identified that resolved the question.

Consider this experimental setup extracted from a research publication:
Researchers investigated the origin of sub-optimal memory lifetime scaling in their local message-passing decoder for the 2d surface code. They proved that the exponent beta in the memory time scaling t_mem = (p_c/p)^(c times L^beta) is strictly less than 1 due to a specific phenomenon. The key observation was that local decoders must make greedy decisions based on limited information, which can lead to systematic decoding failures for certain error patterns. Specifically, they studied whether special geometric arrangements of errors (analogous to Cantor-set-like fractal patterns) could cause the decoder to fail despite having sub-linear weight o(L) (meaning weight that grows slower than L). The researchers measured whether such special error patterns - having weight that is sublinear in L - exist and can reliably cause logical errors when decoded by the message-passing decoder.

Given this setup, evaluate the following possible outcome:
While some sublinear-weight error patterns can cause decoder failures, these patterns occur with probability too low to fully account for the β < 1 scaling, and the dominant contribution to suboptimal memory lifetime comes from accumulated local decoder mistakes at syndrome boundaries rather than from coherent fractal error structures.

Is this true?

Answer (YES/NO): NO